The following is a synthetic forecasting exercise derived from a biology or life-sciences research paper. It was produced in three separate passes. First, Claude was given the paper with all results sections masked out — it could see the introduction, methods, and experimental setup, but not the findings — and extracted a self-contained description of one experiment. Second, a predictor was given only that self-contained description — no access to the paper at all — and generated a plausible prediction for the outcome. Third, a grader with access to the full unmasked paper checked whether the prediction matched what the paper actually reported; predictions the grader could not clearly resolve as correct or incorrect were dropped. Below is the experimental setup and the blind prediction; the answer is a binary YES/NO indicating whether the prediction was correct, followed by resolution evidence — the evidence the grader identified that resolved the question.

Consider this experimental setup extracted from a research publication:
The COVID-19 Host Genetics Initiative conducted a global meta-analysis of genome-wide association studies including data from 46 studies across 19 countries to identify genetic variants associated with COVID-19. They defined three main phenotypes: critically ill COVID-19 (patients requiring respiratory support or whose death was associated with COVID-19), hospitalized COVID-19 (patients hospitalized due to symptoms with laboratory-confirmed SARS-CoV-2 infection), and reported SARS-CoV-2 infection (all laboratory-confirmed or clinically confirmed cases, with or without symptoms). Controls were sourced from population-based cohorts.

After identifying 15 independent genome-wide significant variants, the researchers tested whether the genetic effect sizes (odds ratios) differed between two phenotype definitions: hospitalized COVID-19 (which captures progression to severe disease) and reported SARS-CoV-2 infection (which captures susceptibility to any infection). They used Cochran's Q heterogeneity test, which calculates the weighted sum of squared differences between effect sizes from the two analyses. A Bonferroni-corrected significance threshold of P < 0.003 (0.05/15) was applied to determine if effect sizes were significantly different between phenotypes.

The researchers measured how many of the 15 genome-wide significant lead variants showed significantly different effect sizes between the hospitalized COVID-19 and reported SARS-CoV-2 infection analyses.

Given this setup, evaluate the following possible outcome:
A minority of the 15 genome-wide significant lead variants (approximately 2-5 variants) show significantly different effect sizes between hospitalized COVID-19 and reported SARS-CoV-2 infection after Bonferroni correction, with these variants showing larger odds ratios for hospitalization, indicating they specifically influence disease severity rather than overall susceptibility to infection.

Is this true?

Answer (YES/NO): NO